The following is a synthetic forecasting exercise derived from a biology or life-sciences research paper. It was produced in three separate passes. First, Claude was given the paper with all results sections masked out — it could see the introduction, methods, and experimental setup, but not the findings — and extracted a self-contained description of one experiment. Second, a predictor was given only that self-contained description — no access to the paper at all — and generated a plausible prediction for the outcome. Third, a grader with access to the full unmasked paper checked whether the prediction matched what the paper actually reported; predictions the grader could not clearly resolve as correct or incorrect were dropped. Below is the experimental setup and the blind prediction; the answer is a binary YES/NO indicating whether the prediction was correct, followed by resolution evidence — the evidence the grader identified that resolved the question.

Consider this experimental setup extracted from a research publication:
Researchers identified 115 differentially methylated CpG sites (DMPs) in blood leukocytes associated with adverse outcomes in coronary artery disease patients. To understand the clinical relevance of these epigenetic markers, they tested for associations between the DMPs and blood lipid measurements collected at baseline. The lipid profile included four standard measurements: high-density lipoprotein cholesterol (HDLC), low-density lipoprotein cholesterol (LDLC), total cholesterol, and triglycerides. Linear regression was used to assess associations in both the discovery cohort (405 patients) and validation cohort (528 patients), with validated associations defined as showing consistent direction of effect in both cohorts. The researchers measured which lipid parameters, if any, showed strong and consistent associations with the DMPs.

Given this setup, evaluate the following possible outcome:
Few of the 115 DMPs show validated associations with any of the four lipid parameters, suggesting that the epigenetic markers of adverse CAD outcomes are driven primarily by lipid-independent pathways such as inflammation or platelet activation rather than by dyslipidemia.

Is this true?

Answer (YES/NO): NO